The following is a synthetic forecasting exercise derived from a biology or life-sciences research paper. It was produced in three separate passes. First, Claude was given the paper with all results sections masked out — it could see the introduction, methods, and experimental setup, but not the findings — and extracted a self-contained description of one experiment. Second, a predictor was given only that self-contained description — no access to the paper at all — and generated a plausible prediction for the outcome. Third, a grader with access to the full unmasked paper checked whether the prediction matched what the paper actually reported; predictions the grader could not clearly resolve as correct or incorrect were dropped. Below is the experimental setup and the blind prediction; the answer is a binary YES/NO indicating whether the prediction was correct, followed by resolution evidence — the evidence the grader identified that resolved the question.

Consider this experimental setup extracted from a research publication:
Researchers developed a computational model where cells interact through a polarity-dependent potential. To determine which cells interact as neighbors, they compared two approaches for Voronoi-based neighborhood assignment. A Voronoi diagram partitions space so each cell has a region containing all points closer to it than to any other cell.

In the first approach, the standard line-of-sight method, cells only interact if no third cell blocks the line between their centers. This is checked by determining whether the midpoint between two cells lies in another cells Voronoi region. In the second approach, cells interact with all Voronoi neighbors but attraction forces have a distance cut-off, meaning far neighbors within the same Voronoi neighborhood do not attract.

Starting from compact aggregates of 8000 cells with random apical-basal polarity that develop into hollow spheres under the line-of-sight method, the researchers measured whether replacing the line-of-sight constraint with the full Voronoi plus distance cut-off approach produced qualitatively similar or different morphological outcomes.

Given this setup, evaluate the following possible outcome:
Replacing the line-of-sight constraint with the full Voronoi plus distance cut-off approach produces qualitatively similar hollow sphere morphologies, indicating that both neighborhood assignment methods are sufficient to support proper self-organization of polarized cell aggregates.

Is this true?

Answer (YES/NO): YES